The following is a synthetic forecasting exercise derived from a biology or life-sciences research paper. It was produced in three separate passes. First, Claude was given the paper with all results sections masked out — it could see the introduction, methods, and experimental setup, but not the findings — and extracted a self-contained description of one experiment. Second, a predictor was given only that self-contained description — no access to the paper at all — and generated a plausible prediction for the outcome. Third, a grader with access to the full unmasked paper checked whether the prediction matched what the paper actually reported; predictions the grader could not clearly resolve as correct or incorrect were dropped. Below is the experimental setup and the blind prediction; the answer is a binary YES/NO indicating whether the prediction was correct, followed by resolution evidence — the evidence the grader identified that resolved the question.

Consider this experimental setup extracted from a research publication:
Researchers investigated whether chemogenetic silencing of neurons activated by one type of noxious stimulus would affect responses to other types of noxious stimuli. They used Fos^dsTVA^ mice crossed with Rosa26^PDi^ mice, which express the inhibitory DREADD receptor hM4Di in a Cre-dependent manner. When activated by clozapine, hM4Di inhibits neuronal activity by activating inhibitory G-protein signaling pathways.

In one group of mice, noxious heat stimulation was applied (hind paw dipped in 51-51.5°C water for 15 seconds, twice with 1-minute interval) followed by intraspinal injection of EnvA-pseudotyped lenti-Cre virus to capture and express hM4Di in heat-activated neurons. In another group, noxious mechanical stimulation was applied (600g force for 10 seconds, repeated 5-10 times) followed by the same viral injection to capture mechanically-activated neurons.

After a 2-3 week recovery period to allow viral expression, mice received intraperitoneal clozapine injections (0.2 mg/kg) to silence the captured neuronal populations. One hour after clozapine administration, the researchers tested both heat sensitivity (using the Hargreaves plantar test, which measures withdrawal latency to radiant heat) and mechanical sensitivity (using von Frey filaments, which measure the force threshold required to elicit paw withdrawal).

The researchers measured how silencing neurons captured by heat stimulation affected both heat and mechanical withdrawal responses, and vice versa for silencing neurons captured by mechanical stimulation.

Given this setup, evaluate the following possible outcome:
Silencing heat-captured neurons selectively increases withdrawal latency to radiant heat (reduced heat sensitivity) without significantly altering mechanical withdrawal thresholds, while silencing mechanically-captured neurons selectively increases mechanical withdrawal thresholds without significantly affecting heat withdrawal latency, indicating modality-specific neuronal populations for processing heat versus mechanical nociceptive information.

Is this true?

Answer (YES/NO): NO